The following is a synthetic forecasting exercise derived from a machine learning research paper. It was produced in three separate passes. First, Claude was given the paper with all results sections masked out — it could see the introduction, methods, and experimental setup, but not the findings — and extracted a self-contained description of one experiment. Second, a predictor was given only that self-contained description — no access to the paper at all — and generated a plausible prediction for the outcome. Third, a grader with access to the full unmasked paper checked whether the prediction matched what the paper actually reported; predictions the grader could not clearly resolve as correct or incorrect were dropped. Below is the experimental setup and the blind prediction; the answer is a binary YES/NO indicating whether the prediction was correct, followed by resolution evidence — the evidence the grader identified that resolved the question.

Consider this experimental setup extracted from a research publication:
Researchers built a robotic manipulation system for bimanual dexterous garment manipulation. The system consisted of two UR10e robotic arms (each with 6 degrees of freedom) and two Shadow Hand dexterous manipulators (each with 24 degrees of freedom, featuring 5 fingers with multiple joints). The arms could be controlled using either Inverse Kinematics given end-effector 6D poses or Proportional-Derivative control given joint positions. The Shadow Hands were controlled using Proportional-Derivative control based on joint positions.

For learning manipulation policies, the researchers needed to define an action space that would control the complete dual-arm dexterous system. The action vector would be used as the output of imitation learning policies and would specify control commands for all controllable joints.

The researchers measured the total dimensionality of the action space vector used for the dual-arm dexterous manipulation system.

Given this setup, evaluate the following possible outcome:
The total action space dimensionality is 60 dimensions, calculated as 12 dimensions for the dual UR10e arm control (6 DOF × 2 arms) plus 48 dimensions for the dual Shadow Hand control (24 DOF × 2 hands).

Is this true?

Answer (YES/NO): YES